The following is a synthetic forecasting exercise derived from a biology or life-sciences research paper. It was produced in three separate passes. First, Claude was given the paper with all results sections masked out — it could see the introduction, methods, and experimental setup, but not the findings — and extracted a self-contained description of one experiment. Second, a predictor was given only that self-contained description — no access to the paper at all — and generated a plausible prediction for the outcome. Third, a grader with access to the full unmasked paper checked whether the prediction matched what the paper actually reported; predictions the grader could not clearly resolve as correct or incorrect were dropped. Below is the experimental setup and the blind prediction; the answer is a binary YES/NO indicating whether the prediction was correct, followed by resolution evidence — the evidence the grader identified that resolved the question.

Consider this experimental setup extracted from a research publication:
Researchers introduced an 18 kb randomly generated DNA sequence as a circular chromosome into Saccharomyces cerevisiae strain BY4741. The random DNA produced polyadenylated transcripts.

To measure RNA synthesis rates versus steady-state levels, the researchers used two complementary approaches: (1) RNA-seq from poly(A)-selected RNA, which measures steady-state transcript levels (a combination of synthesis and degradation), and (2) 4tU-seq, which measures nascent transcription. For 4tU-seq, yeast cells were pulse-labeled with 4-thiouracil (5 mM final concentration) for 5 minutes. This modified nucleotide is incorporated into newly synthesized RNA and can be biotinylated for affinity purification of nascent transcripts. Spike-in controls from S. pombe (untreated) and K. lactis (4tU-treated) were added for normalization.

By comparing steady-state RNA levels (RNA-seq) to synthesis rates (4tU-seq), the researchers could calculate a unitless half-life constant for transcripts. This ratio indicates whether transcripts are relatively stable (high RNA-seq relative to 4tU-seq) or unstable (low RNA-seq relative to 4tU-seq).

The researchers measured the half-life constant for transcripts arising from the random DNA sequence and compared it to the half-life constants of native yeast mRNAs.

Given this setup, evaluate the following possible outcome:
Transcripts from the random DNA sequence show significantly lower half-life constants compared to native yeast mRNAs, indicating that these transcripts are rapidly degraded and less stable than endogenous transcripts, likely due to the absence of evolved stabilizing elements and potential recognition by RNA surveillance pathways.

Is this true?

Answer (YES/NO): YES